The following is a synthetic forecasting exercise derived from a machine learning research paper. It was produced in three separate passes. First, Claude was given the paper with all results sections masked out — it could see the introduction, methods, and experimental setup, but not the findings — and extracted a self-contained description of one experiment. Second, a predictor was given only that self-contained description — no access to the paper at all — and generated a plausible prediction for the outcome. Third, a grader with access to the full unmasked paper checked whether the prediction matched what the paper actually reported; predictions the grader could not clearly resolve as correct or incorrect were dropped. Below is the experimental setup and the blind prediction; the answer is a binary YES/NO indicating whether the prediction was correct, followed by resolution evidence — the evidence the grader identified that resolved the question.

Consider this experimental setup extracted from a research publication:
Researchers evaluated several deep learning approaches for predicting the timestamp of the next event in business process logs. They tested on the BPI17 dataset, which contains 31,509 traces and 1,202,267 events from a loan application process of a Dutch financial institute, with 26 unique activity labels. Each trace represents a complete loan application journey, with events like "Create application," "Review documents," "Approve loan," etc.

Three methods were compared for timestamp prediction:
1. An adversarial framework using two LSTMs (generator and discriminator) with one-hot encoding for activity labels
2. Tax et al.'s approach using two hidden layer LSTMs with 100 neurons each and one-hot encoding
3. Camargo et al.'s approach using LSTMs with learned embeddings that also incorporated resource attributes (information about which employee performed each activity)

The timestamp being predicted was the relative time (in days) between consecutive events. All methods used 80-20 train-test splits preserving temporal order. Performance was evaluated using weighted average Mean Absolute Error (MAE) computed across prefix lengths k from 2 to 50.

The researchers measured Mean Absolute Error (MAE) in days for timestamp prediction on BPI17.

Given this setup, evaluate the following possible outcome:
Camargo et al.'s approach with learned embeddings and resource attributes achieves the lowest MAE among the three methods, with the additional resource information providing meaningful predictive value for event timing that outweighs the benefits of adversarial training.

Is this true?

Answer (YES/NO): YES